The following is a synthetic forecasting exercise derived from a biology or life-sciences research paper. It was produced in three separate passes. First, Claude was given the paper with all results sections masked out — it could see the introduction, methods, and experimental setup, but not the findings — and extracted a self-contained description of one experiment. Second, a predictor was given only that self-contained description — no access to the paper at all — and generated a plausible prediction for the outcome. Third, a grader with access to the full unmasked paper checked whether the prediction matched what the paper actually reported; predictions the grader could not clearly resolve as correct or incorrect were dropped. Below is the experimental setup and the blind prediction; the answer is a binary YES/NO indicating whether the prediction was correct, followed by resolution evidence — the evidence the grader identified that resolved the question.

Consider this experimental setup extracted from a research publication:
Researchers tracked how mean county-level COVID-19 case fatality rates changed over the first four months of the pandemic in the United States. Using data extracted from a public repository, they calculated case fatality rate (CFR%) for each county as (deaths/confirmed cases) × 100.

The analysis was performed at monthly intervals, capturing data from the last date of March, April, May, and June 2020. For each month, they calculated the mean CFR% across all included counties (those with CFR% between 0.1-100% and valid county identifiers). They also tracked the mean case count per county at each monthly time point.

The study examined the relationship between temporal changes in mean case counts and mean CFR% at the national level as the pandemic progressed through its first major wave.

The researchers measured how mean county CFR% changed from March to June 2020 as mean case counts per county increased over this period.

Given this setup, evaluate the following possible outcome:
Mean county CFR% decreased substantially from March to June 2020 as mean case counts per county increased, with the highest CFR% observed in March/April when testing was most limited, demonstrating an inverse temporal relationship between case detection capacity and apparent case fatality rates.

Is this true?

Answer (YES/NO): YES